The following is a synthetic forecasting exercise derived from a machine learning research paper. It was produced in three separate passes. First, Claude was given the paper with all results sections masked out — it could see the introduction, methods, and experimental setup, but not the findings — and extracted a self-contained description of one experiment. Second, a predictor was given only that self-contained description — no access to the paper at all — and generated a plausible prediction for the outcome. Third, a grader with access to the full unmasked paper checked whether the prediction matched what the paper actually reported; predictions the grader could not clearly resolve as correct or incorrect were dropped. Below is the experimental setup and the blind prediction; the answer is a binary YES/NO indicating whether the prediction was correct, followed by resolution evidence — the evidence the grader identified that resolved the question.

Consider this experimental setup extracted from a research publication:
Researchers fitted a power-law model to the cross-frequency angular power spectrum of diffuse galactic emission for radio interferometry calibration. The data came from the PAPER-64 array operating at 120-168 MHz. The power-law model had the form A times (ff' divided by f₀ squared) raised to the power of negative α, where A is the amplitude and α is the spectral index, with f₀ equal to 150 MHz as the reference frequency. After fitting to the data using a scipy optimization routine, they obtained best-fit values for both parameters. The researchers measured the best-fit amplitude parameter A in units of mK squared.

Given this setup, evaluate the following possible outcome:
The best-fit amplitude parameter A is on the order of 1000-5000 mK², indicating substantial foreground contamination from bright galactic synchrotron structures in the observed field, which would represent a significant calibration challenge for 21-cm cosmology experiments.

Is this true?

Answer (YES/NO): NO